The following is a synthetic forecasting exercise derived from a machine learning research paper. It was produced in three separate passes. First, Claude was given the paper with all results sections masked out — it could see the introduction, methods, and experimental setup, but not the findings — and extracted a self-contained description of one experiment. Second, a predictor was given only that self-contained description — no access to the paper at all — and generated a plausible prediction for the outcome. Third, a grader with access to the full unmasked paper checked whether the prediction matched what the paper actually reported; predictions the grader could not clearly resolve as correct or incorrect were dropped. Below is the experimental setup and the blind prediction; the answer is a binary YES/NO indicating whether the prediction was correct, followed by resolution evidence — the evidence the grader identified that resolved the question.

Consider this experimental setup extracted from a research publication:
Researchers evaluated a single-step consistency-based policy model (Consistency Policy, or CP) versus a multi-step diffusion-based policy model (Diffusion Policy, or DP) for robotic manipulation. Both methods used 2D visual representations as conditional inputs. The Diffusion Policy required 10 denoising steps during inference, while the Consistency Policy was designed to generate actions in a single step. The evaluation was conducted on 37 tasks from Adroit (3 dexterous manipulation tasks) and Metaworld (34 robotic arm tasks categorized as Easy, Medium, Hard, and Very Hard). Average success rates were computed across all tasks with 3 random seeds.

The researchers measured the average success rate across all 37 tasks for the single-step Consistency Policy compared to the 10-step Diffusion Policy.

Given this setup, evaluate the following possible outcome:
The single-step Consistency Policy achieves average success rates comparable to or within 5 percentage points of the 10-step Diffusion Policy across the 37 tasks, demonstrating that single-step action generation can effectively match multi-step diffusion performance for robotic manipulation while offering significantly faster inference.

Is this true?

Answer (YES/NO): NO